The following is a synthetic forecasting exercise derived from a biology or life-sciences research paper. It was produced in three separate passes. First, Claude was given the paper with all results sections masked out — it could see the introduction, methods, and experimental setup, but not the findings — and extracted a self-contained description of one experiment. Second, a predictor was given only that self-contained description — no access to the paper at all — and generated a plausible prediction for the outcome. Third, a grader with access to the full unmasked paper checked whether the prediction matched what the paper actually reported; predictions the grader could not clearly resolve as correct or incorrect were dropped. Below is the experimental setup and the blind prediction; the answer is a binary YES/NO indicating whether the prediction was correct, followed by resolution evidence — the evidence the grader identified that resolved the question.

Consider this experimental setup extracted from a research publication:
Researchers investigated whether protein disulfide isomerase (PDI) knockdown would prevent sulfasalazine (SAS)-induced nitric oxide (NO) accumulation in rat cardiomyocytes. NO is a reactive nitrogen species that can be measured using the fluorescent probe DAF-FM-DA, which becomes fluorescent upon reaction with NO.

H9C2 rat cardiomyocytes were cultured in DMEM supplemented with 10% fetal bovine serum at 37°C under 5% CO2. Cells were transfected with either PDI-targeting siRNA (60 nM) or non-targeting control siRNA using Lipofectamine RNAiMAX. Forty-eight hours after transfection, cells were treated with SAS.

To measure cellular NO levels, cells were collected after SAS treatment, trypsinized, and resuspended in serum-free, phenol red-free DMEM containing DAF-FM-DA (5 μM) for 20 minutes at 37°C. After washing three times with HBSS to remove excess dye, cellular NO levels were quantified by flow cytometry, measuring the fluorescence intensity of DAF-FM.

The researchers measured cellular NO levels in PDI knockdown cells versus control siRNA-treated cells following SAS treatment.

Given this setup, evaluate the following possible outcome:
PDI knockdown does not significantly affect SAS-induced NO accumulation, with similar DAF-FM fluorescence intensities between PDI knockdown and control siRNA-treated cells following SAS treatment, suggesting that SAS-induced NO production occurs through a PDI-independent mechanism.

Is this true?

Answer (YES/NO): NO